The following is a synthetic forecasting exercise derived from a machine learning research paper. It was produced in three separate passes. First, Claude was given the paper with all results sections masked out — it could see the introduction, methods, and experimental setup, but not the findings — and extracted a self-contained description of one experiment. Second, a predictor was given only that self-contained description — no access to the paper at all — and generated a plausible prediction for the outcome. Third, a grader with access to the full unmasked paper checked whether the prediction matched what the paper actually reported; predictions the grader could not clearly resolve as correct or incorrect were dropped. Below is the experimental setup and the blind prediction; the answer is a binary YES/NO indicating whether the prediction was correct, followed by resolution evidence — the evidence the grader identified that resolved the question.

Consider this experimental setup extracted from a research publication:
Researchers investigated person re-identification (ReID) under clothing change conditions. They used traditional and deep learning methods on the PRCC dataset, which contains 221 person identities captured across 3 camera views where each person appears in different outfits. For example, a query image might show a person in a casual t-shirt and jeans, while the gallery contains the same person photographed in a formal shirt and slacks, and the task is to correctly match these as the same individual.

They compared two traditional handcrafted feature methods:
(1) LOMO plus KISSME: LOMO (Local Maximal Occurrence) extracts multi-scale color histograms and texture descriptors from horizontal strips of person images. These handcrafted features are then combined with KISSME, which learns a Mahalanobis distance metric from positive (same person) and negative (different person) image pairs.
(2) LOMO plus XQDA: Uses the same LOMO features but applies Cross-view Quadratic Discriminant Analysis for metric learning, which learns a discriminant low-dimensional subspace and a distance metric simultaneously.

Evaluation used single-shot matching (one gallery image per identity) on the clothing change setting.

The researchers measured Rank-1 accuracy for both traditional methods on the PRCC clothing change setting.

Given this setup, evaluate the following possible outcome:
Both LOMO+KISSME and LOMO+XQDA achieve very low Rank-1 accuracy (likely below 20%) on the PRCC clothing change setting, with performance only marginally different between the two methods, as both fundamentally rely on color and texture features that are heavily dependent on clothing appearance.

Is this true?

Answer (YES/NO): NO